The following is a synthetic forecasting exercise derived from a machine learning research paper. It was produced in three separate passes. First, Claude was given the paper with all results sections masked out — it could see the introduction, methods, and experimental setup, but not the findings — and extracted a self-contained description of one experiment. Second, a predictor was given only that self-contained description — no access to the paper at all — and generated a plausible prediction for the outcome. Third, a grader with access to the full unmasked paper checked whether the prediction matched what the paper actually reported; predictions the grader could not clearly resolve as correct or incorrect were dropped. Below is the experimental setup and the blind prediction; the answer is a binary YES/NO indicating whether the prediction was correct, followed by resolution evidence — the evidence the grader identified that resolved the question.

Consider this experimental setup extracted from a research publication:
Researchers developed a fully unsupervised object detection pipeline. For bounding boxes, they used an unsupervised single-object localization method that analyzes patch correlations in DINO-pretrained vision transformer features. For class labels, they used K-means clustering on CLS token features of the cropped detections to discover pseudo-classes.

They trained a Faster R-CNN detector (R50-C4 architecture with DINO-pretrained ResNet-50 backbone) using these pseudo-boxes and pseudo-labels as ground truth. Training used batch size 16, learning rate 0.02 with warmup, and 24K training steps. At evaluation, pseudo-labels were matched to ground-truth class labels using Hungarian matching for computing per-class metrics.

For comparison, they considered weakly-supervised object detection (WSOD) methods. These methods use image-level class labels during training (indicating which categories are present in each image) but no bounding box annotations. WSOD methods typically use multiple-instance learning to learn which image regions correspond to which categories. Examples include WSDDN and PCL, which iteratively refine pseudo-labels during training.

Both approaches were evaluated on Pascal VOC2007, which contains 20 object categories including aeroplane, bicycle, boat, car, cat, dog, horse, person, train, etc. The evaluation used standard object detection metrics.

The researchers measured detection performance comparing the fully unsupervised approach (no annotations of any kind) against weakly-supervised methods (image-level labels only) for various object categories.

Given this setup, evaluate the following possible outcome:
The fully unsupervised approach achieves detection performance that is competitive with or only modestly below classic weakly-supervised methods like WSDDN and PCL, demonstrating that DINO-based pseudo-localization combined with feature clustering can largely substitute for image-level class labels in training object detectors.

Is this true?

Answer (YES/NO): NO